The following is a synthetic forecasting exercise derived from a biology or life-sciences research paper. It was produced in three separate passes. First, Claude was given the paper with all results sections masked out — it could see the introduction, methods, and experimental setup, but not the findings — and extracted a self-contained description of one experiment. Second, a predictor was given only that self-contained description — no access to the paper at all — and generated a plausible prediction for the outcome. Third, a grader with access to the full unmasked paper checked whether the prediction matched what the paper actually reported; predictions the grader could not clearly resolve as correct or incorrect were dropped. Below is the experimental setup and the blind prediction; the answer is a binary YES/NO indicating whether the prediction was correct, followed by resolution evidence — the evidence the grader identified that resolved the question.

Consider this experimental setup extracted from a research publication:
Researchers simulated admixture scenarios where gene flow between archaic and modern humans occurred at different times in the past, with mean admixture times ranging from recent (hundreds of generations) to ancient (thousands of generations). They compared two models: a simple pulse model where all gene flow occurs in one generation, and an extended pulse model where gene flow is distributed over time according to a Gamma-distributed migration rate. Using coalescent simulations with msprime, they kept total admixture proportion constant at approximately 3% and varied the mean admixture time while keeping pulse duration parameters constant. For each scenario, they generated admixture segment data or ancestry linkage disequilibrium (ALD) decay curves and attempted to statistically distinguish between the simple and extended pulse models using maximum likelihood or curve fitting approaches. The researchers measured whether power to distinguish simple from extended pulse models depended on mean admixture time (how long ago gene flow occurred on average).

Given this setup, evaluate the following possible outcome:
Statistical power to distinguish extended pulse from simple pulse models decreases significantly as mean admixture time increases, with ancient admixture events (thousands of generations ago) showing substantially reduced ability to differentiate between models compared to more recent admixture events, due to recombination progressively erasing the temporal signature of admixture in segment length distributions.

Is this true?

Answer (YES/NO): YES